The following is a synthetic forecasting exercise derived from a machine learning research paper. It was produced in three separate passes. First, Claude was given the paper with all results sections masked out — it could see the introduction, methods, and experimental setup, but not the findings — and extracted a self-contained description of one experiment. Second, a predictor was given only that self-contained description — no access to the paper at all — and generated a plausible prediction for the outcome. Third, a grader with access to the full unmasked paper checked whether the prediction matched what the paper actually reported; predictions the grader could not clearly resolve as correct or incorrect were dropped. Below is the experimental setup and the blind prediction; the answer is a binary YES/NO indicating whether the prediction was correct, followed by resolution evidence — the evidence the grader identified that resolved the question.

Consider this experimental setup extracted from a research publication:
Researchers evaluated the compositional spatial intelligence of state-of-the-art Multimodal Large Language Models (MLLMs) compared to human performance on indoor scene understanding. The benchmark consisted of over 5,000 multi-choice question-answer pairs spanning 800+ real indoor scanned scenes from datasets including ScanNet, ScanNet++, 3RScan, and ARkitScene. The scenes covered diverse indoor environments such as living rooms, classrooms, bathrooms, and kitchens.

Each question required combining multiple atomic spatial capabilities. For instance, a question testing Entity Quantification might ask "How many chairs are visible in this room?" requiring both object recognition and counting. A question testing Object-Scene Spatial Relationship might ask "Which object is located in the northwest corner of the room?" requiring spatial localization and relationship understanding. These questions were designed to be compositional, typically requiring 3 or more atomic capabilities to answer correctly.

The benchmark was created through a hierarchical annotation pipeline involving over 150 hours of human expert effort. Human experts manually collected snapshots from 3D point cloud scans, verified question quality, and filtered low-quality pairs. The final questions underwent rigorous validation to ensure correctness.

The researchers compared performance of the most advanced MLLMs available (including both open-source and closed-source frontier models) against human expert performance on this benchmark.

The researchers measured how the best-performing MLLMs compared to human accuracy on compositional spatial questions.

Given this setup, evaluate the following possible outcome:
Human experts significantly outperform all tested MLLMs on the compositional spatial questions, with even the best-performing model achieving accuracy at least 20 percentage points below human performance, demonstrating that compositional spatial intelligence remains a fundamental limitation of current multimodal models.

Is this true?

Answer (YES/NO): YES